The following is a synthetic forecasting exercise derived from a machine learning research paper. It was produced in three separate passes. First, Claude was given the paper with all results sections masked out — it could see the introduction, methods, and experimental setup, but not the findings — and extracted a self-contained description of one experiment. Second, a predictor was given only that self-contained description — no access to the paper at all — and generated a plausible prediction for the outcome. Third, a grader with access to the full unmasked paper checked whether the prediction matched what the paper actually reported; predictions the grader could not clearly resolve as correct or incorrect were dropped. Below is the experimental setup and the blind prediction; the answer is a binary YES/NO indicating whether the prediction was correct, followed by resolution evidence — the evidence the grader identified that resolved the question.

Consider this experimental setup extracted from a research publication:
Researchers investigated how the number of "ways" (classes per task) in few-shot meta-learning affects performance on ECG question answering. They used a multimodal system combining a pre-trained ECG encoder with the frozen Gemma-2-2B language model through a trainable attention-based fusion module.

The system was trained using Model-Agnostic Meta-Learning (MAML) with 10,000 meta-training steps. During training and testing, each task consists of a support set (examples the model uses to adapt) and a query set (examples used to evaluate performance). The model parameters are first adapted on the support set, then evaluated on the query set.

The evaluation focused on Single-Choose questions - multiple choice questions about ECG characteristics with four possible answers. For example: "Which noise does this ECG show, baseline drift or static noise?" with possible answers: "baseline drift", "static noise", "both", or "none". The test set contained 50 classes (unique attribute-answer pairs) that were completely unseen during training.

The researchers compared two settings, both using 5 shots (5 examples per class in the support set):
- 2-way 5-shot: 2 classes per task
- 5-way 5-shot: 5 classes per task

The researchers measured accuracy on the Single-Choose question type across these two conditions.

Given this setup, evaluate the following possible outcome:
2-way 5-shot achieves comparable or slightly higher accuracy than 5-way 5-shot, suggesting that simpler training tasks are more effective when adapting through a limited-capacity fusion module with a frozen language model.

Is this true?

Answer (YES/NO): NO